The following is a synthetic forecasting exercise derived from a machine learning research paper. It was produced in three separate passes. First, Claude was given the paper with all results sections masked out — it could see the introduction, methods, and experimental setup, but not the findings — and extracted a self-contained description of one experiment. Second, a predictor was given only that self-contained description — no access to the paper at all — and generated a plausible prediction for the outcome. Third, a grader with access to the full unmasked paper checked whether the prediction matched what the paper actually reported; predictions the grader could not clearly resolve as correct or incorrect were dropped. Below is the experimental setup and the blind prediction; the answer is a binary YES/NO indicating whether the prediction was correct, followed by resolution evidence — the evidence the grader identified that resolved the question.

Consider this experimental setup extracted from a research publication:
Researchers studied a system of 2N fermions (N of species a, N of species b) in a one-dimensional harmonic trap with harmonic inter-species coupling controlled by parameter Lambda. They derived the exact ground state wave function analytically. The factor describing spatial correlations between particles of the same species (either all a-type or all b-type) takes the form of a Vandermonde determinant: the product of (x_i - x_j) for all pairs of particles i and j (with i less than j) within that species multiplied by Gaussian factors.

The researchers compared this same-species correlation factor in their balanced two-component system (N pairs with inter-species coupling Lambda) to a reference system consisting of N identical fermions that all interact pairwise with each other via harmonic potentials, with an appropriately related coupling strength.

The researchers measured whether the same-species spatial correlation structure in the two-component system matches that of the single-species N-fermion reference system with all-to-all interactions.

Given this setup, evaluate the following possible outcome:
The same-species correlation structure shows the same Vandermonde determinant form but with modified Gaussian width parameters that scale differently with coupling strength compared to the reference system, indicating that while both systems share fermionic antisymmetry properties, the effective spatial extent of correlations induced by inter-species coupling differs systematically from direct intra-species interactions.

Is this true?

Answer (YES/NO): NO